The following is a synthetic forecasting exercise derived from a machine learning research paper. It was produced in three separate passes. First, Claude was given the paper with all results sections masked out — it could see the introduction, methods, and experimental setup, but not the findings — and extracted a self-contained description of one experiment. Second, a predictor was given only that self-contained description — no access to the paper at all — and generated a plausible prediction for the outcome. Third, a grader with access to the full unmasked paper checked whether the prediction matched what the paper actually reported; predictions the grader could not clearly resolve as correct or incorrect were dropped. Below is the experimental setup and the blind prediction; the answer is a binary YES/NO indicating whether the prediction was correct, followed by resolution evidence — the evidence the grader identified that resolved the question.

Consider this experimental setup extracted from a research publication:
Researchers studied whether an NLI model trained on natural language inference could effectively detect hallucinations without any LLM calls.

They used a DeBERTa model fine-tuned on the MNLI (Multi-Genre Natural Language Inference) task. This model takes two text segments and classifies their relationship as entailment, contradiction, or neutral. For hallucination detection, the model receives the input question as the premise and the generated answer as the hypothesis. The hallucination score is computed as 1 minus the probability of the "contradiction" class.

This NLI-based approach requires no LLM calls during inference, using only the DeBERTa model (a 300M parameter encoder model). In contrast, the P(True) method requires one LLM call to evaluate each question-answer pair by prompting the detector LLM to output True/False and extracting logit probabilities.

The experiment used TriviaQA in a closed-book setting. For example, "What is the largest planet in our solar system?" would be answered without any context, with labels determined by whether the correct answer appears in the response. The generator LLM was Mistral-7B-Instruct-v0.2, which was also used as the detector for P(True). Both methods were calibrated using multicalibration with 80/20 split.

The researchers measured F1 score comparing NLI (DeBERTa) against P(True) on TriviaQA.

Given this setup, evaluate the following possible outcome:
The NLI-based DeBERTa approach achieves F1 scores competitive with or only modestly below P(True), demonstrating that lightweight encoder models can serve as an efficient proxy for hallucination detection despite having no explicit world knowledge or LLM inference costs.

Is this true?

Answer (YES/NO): YES